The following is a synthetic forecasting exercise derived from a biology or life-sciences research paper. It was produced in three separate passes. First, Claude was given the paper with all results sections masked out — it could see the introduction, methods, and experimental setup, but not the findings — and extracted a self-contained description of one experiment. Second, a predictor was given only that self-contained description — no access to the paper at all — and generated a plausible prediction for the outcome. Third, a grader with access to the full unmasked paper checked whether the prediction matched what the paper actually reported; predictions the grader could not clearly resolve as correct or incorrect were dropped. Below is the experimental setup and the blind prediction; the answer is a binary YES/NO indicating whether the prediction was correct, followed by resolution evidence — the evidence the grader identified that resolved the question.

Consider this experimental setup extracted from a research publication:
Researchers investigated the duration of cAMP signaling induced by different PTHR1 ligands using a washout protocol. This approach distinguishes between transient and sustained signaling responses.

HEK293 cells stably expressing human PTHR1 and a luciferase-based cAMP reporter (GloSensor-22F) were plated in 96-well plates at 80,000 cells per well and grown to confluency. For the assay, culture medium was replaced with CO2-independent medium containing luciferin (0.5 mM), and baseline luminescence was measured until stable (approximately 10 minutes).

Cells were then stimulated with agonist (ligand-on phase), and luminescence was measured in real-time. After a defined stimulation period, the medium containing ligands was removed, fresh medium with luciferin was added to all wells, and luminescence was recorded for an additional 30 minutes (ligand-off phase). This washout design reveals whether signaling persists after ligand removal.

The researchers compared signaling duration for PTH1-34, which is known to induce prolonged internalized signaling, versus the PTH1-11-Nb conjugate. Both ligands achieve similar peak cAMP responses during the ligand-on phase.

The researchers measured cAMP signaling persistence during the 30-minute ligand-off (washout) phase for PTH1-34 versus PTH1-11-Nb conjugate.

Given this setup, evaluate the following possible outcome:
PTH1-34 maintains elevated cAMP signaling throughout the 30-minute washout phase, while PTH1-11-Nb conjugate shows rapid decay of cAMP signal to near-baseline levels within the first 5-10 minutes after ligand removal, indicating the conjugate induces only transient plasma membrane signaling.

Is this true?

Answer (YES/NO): NO